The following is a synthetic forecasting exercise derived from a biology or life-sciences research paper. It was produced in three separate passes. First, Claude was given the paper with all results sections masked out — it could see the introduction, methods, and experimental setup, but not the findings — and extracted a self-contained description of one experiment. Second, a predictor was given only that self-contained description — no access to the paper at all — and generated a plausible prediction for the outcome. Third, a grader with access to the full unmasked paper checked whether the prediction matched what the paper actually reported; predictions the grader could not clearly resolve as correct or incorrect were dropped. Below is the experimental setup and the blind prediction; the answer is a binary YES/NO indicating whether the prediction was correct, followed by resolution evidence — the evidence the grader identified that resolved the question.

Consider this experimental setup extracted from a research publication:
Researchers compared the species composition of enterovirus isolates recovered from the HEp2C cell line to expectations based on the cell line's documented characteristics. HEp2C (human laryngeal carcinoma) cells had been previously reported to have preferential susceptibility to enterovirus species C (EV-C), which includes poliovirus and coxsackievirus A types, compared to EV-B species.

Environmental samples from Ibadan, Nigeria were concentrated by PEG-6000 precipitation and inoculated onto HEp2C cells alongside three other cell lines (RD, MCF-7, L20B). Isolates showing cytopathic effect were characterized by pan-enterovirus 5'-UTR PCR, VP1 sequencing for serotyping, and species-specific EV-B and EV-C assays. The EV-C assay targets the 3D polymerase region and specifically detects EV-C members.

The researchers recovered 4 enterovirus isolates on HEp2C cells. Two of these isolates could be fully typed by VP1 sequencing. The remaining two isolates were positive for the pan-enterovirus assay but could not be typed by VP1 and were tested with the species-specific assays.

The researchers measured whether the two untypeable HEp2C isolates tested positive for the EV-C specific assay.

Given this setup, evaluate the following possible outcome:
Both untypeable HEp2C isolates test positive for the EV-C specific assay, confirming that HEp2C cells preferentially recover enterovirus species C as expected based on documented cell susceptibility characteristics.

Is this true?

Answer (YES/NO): NO